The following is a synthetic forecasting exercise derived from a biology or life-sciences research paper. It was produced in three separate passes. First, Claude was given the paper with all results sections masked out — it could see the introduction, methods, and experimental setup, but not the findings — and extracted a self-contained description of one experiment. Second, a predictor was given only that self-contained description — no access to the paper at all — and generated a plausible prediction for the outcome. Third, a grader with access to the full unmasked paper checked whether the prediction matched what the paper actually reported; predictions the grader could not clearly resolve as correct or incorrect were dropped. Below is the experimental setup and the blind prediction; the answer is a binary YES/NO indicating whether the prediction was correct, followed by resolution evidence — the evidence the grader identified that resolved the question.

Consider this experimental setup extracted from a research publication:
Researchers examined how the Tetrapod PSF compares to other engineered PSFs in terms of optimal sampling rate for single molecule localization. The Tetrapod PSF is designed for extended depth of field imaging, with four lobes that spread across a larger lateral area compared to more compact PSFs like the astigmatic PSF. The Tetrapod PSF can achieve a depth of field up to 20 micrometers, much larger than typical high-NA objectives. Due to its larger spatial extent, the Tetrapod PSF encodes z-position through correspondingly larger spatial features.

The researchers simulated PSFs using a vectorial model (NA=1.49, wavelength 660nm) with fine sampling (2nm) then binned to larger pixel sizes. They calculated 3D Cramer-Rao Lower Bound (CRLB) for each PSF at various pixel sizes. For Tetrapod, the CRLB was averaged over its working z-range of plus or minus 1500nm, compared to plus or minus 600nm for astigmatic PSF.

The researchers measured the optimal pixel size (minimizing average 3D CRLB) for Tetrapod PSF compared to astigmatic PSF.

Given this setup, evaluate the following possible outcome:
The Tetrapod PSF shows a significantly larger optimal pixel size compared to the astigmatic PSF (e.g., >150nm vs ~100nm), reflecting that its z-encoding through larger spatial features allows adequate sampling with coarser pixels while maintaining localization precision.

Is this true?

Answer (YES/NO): NO